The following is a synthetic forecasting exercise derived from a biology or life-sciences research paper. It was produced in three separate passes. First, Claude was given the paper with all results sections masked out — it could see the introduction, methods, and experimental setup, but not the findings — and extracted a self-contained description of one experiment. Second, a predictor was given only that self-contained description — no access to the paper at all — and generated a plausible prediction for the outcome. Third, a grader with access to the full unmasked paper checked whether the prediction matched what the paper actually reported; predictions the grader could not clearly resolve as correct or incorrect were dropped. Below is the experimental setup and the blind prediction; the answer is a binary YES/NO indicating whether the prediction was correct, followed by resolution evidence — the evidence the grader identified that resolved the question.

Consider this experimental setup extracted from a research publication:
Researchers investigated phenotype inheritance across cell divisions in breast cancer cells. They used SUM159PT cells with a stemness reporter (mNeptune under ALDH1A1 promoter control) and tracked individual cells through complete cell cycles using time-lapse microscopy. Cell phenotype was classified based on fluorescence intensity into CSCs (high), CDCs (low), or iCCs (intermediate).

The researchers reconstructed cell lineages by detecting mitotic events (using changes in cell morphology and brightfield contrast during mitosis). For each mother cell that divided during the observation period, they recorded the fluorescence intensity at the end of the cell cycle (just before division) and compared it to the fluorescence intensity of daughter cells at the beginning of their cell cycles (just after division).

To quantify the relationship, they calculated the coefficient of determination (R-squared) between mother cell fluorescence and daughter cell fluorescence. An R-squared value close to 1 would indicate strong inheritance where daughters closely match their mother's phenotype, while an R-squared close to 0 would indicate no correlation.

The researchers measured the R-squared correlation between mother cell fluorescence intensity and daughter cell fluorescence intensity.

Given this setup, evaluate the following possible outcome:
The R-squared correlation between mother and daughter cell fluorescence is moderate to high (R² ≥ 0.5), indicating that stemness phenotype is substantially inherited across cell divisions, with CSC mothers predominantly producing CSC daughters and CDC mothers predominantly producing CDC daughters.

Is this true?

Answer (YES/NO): YES